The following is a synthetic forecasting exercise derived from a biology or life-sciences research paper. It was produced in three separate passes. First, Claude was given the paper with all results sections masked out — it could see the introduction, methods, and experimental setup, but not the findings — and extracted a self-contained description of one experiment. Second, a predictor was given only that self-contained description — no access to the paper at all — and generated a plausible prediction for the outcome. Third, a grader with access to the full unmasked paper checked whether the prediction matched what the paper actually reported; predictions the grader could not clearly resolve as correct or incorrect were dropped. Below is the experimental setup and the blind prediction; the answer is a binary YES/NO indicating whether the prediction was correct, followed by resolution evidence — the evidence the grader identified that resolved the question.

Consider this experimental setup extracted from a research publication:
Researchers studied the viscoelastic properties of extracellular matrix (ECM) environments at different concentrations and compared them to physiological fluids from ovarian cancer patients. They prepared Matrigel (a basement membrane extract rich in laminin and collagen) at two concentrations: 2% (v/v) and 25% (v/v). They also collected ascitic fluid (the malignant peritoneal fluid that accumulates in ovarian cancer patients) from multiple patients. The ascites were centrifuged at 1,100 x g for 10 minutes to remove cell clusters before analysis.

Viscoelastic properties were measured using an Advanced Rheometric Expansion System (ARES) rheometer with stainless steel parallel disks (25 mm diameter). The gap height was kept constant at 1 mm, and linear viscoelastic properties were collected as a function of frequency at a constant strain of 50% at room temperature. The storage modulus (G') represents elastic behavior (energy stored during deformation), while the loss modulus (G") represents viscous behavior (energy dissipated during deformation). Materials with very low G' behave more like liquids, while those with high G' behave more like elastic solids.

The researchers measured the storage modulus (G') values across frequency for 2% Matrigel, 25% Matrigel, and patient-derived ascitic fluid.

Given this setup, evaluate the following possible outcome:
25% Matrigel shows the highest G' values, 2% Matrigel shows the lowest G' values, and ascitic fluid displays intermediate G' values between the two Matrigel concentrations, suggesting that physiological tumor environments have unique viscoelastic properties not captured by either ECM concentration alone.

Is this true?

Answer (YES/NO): NO